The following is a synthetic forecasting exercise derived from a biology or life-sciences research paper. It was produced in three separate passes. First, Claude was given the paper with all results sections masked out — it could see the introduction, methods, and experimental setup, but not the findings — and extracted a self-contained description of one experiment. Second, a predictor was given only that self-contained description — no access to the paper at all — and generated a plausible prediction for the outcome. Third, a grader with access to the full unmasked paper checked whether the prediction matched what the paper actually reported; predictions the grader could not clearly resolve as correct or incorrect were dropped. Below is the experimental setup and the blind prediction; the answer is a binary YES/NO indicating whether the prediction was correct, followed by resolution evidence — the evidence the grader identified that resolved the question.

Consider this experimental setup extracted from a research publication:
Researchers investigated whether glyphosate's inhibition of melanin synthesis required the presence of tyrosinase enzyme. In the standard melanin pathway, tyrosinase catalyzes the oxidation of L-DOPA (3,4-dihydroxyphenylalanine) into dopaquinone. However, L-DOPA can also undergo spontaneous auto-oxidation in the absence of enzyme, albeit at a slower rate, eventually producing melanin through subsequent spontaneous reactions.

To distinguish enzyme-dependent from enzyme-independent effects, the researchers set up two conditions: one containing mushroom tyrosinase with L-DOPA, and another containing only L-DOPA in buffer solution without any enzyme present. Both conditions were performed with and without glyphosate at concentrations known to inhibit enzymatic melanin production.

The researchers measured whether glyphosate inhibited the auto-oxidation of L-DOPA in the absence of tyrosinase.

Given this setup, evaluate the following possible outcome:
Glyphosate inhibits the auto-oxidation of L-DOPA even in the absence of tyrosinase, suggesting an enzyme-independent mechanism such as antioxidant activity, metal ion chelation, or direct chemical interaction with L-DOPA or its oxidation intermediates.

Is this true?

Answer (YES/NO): YES